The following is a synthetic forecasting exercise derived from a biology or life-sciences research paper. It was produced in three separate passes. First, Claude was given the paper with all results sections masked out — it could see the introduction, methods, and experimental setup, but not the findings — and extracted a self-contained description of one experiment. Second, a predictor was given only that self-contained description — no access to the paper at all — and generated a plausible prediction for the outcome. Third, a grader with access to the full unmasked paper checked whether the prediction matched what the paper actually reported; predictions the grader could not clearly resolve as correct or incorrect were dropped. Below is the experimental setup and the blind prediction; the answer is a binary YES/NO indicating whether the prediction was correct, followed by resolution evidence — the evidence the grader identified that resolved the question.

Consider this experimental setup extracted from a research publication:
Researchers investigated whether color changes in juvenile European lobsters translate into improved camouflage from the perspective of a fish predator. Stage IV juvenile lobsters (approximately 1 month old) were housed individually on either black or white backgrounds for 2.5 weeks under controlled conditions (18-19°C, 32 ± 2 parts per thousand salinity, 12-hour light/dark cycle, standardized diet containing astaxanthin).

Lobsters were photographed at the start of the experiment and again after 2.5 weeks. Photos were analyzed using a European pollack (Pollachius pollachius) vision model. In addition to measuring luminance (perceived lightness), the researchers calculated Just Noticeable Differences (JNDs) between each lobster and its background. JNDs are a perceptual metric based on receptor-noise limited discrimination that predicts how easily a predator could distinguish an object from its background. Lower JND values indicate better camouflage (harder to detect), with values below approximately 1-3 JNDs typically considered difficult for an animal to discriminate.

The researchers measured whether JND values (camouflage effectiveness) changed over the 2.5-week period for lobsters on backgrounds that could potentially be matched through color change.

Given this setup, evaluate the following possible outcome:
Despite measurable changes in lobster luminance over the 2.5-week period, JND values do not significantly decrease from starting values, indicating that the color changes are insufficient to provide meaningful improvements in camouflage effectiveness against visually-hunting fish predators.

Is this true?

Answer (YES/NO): NO